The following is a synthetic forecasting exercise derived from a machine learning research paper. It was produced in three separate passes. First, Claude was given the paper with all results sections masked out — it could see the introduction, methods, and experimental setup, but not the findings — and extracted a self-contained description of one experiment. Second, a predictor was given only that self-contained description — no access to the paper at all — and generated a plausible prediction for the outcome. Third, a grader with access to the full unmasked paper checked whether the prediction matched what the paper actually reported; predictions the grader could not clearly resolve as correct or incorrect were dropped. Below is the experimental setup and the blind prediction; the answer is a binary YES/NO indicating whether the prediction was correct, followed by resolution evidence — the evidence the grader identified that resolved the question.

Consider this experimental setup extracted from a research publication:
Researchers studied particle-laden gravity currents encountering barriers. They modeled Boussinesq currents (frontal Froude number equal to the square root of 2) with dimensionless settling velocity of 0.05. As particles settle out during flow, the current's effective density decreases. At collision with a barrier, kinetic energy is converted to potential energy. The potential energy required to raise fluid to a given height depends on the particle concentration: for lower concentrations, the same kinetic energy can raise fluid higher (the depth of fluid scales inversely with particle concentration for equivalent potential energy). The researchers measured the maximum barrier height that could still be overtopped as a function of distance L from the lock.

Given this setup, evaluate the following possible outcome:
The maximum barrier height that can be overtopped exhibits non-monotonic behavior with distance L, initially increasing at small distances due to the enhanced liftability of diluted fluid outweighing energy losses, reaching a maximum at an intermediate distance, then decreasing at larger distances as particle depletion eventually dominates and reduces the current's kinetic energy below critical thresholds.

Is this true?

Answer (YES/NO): NO